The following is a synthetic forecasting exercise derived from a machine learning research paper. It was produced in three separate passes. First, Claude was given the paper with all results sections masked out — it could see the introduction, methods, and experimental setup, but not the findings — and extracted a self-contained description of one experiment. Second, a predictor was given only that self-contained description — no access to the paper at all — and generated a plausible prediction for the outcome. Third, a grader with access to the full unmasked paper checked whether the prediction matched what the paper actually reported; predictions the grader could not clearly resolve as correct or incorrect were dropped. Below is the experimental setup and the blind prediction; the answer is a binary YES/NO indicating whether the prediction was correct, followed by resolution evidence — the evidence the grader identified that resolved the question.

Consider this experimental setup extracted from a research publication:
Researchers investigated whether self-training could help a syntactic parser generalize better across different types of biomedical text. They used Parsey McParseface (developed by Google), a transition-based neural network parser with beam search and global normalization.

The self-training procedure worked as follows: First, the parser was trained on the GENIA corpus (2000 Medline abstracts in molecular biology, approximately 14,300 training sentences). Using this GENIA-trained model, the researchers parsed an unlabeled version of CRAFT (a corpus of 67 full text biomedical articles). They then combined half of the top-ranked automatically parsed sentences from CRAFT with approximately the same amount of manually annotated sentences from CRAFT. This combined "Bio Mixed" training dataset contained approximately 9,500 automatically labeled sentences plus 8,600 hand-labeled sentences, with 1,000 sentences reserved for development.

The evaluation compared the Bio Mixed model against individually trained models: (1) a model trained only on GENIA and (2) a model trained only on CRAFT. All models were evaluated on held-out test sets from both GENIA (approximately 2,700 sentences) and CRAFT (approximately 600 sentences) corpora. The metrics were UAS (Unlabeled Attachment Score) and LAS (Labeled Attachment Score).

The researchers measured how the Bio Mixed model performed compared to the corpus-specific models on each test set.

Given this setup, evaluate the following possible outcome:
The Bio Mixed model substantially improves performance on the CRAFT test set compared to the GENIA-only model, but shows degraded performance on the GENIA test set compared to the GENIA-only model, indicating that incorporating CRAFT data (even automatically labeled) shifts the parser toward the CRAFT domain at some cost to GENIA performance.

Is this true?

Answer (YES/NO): YES